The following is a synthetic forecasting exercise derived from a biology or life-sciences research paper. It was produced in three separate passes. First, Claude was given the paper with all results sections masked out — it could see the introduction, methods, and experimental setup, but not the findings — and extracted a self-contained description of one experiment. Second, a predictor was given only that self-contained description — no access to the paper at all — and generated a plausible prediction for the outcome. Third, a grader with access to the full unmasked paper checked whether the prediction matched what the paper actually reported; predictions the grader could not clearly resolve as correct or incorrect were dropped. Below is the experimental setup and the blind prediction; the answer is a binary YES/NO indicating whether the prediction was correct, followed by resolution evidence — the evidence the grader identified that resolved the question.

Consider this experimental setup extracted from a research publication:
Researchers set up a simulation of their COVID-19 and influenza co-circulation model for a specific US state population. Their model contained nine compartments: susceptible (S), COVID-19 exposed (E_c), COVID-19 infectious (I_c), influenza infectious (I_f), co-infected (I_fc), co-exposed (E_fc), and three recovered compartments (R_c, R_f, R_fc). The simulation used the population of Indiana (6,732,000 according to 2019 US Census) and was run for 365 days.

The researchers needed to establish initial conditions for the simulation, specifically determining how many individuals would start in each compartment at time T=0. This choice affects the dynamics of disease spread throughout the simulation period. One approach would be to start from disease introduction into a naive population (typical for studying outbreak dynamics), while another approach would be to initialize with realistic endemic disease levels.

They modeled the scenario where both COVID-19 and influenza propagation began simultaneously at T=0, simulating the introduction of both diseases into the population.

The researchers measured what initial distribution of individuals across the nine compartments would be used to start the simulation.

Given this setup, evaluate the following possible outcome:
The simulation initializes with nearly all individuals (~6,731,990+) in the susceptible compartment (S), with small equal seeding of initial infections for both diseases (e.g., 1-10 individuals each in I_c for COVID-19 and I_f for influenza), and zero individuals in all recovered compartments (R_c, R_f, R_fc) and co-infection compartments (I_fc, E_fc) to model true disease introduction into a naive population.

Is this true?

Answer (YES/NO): NO